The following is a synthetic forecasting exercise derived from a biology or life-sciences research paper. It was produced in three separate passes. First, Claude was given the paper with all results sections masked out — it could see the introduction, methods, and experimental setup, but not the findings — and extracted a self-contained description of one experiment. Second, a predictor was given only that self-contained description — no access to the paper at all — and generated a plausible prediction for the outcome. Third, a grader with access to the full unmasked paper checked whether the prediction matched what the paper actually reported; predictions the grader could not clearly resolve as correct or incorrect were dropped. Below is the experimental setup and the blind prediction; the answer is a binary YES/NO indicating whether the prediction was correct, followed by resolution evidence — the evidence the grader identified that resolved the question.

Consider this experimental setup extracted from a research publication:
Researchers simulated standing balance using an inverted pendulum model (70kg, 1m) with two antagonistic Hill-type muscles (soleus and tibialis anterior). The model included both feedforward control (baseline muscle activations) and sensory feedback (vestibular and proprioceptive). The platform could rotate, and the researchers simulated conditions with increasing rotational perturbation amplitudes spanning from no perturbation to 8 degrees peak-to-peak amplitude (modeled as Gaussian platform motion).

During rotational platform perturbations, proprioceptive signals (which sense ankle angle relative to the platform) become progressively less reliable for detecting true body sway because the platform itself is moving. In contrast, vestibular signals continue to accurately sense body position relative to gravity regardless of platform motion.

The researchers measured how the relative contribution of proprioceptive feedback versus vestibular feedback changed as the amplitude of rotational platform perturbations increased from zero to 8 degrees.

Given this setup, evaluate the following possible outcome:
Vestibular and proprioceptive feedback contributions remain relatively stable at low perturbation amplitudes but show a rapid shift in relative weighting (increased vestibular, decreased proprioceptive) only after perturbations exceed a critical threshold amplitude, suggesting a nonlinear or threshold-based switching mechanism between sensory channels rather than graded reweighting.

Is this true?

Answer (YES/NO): NO